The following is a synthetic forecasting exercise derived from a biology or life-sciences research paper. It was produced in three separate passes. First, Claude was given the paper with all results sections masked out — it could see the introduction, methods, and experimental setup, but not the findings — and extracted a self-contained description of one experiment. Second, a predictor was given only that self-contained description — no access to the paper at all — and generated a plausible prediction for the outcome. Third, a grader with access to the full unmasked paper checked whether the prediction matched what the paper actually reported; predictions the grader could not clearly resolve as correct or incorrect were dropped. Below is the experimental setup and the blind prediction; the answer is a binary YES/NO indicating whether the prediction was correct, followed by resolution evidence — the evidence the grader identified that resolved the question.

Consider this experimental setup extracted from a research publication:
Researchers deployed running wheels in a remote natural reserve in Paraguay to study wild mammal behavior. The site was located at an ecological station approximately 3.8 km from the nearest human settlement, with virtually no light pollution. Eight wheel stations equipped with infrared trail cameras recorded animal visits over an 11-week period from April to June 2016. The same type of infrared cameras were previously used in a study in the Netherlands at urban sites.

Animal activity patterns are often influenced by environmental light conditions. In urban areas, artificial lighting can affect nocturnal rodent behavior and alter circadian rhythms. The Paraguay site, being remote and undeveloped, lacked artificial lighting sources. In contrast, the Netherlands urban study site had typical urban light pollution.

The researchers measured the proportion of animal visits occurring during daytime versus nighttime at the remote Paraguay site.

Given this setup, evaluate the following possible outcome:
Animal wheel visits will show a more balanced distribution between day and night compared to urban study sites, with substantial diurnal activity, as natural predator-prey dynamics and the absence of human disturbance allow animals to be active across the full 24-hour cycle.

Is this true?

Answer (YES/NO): NO